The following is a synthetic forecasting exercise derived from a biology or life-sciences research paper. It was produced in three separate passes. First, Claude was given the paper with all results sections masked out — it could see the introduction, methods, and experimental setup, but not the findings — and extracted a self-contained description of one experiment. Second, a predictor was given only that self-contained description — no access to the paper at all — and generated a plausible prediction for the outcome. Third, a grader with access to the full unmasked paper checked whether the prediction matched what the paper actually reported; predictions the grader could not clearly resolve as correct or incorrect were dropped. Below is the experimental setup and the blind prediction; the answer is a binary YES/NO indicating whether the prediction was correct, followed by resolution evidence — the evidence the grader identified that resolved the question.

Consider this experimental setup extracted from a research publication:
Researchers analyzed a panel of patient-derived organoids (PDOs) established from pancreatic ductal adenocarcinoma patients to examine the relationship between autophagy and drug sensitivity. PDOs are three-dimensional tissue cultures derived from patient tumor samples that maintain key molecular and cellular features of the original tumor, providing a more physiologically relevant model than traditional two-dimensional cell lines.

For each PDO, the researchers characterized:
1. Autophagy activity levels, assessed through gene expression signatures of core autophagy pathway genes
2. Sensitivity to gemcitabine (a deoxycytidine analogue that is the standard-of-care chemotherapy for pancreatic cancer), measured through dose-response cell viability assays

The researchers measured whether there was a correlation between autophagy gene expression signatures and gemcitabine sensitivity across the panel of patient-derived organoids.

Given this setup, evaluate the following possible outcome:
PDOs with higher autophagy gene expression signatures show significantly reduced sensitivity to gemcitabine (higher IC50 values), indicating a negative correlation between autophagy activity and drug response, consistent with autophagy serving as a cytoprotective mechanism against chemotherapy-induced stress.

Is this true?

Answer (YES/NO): YES